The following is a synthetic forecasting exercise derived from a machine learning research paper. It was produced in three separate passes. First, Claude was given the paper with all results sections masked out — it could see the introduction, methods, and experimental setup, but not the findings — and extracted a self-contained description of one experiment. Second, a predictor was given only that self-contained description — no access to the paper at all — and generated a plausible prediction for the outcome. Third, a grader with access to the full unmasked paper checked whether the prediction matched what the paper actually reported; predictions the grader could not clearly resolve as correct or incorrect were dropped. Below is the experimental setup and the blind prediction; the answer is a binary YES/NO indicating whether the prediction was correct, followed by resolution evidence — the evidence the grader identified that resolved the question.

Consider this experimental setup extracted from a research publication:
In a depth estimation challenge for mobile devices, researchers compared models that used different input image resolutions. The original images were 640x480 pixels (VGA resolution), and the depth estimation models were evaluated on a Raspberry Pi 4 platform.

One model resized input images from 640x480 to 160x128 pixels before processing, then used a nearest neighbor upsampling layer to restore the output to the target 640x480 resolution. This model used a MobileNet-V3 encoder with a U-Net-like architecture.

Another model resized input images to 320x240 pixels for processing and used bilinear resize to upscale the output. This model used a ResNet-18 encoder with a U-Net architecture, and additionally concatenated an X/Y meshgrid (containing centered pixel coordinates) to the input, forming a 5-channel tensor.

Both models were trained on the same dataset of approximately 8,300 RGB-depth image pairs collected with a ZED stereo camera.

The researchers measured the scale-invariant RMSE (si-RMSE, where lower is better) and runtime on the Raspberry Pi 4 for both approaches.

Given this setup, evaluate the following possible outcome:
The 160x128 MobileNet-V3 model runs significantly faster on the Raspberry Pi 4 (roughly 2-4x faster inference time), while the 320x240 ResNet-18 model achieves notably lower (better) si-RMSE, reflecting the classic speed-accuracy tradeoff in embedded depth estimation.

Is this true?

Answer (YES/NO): NO